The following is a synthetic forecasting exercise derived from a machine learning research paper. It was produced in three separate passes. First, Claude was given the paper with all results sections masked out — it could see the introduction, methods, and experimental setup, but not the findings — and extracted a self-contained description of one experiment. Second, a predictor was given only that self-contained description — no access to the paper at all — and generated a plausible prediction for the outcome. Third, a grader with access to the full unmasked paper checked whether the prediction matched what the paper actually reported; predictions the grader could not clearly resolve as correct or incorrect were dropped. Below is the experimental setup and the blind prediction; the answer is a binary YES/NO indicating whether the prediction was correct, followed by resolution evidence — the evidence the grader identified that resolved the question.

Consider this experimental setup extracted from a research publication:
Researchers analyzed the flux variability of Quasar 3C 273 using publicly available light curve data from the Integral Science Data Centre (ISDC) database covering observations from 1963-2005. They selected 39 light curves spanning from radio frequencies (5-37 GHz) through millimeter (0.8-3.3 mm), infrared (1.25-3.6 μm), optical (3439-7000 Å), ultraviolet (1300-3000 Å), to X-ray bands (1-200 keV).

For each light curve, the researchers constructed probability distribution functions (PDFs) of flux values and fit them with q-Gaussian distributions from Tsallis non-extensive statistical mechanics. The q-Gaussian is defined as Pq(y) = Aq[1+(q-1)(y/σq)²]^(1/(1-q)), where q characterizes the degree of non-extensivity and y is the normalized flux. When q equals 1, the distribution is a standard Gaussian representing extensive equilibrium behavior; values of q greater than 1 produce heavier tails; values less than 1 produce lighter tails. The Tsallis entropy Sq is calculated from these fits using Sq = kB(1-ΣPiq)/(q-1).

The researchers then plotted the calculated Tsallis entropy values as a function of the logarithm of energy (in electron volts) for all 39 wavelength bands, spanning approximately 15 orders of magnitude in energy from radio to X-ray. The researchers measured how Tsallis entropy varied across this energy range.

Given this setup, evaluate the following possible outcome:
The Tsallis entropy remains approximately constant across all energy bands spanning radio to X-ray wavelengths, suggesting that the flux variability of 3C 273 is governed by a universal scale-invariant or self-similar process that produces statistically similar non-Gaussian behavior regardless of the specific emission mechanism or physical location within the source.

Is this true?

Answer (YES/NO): NO